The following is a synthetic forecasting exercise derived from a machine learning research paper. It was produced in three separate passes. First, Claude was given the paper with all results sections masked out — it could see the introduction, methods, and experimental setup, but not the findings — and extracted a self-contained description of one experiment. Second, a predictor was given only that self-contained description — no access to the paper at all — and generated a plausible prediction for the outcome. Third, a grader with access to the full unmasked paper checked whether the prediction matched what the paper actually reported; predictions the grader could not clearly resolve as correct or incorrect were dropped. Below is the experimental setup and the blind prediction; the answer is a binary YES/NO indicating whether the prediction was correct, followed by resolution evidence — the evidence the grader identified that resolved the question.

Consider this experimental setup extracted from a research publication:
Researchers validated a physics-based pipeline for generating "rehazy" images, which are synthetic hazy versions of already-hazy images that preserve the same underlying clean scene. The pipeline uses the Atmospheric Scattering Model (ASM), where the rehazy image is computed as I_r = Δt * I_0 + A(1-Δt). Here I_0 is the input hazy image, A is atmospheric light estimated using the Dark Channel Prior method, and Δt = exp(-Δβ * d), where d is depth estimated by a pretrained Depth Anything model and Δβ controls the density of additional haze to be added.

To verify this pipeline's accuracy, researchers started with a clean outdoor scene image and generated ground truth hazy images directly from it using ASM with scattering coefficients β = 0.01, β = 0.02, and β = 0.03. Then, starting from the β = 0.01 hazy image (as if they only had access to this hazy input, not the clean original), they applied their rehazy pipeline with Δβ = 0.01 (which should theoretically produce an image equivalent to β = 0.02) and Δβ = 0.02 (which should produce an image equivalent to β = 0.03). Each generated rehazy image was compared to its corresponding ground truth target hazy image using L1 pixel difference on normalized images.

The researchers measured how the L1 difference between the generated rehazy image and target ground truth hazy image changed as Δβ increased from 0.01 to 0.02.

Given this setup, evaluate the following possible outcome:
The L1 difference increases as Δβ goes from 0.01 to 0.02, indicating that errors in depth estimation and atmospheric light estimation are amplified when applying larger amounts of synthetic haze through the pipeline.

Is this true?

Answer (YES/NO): NO